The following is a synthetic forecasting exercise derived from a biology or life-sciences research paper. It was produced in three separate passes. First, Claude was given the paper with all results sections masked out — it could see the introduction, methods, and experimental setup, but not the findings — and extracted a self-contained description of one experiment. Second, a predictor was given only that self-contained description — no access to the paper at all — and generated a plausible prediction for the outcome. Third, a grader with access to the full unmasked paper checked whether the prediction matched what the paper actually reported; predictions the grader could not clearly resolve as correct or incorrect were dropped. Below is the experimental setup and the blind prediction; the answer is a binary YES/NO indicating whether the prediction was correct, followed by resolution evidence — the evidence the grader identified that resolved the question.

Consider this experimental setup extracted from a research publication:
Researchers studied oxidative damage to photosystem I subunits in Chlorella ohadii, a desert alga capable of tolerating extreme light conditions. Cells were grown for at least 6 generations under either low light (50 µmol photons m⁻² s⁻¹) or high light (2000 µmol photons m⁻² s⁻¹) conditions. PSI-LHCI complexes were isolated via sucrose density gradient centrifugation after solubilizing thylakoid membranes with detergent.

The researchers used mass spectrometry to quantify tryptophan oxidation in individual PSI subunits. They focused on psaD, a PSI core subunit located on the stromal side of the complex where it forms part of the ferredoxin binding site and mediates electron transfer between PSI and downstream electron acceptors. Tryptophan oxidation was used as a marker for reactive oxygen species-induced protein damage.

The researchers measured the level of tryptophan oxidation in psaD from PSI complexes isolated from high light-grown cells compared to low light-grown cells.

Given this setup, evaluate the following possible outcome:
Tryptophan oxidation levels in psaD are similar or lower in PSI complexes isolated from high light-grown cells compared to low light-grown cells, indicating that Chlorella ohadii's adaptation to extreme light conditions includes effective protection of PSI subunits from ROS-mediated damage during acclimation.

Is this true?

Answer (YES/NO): NO